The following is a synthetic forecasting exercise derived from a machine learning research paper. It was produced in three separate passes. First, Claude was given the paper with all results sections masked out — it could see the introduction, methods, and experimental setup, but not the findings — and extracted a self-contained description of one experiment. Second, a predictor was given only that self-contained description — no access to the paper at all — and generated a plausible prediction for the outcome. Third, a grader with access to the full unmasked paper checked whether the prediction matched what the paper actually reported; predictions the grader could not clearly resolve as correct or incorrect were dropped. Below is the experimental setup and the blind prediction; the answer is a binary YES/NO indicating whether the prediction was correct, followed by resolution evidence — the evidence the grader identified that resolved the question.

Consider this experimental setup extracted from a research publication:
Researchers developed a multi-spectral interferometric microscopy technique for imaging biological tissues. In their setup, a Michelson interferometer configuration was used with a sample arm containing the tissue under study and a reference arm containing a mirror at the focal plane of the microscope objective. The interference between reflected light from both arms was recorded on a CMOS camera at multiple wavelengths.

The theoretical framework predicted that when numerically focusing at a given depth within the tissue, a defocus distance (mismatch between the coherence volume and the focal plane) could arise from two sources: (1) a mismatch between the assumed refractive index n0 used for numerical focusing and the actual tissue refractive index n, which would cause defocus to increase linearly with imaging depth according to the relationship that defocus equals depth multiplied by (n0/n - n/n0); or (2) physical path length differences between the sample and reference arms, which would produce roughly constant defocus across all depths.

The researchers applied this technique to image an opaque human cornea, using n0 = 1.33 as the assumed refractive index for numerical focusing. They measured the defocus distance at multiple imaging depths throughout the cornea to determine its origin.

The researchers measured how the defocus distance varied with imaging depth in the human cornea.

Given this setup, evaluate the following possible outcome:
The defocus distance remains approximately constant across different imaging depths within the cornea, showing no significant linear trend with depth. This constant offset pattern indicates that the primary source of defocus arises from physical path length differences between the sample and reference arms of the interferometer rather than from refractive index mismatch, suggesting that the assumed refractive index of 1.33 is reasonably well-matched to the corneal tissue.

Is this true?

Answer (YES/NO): YES